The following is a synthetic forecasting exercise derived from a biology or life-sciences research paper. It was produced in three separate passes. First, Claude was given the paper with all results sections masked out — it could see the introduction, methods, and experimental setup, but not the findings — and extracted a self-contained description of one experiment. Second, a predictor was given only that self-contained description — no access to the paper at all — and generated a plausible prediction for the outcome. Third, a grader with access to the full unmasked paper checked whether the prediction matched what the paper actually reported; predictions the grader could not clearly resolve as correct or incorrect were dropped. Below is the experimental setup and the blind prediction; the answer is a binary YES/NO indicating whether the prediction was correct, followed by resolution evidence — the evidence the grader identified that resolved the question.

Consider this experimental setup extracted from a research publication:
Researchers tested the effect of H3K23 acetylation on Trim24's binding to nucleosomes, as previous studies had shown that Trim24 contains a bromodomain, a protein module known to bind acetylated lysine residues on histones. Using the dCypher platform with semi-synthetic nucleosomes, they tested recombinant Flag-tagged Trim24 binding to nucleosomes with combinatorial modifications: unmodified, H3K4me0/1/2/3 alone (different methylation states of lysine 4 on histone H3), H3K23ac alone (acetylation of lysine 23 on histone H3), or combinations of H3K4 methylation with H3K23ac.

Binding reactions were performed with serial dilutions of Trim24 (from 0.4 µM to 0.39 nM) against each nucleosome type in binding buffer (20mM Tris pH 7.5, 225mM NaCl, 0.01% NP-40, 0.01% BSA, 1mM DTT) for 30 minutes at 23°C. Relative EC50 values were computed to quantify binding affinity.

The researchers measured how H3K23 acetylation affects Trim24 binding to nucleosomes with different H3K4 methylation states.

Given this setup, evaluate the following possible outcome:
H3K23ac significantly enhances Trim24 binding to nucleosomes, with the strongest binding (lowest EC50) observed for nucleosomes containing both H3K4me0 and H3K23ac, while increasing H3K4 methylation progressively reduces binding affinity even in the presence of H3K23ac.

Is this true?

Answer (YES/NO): YES